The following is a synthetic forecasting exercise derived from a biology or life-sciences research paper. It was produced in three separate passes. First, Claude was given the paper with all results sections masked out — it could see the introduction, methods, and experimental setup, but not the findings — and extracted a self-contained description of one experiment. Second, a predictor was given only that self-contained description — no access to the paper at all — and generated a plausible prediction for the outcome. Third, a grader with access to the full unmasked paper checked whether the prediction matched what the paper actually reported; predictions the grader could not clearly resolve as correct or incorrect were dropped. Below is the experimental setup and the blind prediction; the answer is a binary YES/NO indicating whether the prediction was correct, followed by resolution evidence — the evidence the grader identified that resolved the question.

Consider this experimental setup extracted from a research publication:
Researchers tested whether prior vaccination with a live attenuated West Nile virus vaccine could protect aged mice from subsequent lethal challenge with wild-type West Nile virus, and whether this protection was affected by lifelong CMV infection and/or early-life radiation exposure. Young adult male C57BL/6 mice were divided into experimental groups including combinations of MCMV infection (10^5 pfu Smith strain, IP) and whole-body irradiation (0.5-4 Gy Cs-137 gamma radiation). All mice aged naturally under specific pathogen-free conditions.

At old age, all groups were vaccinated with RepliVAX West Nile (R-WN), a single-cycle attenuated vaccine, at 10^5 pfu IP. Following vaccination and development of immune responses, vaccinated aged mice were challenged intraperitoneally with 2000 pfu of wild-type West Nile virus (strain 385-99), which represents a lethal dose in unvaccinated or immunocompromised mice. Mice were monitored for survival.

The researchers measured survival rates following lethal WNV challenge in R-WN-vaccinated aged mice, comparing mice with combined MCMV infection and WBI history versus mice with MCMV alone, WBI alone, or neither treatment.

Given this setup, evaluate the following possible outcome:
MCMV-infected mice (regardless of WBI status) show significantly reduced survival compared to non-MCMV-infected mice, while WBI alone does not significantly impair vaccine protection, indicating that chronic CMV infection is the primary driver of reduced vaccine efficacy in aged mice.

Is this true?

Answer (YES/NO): NO